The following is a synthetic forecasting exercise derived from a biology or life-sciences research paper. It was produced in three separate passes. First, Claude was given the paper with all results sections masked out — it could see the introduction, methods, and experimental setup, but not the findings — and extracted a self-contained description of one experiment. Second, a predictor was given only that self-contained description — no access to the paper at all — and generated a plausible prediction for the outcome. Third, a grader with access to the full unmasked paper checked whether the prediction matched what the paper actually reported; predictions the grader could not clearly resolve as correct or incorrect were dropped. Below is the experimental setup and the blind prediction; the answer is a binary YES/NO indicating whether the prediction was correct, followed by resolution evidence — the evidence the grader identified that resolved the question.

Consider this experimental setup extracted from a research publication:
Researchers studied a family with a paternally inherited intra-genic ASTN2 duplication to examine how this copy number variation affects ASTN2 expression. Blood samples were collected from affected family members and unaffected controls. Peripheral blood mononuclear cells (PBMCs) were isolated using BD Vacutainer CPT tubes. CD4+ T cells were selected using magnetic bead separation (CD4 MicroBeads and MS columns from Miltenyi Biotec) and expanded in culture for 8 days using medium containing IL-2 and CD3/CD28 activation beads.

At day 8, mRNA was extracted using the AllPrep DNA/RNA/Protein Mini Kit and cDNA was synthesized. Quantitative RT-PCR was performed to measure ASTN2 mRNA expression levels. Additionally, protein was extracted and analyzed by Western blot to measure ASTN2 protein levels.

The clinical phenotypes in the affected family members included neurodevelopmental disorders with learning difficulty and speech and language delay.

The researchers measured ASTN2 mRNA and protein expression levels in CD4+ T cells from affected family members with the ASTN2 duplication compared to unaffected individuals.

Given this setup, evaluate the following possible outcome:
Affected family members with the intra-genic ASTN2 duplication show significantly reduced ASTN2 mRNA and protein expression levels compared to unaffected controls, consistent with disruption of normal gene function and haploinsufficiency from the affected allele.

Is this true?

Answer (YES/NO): YES